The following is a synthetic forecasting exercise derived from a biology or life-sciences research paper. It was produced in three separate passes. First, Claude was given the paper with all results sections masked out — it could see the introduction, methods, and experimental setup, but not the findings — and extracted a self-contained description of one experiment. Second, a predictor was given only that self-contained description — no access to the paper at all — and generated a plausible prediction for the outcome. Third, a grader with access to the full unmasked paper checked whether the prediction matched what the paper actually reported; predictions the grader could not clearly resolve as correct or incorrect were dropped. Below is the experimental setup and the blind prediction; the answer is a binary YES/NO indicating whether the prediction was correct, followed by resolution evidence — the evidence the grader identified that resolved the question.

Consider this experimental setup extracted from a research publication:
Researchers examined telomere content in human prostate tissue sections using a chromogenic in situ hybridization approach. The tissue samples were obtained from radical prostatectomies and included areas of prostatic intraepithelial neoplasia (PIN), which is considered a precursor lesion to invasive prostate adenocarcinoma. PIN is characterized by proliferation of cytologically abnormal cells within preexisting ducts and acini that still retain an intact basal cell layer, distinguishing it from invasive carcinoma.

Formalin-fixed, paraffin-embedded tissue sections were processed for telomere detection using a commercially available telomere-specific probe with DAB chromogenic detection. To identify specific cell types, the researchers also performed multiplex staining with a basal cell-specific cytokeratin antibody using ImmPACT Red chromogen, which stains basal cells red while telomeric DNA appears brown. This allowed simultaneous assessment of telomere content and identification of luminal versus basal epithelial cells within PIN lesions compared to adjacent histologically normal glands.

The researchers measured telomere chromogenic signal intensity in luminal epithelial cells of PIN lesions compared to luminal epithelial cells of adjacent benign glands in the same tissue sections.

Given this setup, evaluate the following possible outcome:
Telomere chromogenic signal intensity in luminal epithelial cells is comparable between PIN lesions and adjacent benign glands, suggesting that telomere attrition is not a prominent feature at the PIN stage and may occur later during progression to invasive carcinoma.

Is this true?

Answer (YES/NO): NO